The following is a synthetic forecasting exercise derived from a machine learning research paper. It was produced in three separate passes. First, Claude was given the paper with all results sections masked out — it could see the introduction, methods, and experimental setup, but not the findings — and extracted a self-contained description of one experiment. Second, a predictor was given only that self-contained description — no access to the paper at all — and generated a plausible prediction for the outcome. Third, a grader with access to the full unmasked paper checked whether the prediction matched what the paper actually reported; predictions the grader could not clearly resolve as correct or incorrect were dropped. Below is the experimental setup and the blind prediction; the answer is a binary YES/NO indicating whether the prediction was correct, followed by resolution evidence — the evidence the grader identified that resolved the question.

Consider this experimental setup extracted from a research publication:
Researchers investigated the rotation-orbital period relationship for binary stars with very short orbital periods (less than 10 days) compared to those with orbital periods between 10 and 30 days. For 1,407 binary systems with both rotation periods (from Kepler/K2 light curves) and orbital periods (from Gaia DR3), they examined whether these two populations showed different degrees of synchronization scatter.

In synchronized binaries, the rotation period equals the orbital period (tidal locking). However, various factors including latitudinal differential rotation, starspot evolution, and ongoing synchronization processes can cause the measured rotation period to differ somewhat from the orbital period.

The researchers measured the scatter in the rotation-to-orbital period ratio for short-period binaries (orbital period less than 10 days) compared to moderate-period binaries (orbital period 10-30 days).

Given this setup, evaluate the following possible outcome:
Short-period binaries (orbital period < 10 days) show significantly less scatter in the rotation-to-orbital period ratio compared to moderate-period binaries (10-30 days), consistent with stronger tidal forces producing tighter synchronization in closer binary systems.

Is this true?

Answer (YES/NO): YES